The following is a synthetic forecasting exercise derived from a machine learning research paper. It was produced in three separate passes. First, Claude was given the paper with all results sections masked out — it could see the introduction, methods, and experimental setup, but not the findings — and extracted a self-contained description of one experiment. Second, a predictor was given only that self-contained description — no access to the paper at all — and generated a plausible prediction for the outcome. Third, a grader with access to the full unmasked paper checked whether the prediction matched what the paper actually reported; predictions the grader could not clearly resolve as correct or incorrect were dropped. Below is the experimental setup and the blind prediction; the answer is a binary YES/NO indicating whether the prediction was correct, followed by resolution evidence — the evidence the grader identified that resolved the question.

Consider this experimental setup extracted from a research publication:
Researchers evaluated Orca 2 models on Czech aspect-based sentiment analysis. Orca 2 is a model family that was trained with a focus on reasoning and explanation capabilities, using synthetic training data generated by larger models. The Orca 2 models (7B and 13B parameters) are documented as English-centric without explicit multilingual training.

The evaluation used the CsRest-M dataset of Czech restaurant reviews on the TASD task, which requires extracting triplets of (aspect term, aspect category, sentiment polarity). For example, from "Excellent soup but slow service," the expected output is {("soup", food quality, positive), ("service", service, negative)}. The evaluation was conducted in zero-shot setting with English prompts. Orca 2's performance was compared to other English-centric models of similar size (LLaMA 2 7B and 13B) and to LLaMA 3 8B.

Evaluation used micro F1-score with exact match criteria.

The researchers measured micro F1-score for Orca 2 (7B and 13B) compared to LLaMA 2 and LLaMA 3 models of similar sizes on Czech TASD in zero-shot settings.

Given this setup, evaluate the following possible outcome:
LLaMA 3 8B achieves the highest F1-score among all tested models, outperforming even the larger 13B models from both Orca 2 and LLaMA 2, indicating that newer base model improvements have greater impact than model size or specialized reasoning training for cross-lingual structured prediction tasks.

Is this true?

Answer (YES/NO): NO